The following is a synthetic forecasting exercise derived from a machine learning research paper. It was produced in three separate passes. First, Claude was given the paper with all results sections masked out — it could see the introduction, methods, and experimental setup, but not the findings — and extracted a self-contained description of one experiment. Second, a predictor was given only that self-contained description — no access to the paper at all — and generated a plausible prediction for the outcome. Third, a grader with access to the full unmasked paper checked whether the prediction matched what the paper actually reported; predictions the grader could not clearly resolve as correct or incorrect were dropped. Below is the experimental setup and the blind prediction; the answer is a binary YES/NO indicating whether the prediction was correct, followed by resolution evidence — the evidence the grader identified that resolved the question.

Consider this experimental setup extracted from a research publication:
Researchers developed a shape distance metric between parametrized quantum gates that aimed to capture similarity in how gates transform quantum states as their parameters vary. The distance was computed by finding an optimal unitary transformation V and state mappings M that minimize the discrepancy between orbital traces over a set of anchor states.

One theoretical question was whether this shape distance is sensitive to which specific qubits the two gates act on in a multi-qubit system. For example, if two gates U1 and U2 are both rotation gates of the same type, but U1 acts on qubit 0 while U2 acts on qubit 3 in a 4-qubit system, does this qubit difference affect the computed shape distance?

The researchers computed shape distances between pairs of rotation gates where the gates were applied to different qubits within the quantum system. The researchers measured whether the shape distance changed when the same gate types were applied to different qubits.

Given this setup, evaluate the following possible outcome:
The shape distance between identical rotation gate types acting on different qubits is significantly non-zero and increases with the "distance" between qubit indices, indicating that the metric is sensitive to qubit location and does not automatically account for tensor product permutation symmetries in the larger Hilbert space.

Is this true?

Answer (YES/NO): NO